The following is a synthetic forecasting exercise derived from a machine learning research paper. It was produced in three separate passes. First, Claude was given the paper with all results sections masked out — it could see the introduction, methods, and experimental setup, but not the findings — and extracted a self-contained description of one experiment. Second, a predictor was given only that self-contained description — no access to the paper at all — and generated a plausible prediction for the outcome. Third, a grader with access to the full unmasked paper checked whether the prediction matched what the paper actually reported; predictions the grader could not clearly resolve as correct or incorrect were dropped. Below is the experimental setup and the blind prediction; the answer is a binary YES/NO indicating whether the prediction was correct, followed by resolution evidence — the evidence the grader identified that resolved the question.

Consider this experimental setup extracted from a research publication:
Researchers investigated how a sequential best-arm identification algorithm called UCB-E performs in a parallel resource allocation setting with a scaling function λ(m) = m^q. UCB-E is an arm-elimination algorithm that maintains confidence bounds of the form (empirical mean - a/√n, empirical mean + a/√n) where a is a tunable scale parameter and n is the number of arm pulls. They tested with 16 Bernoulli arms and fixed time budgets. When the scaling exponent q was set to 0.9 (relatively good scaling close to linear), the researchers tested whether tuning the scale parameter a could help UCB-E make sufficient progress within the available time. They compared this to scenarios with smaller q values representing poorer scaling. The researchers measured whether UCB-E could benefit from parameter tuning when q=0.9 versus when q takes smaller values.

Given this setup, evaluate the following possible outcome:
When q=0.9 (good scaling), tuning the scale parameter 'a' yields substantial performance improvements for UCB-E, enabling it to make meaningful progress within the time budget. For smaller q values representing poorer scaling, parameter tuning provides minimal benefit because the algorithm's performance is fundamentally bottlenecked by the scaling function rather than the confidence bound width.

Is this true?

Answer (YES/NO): YES